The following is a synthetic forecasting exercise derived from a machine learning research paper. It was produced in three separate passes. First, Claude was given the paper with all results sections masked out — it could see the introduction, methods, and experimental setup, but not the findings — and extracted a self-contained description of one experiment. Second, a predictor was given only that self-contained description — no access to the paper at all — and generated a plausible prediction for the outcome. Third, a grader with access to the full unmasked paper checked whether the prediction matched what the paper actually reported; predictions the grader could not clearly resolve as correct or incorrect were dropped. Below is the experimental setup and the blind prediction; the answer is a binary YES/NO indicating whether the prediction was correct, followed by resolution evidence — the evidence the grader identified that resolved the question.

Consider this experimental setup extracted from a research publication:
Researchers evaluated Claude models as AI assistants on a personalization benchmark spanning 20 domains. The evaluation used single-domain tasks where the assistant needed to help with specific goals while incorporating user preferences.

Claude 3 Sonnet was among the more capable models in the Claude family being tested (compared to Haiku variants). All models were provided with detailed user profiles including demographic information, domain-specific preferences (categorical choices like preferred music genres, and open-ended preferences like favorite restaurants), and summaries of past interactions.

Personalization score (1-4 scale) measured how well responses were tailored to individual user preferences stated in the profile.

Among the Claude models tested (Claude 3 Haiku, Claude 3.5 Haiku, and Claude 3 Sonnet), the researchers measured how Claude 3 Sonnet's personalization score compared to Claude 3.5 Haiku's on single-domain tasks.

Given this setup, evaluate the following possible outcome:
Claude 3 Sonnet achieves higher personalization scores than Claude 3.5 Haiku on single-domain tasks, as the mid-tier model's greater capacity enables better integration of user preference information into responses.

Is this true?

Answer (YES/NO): NO